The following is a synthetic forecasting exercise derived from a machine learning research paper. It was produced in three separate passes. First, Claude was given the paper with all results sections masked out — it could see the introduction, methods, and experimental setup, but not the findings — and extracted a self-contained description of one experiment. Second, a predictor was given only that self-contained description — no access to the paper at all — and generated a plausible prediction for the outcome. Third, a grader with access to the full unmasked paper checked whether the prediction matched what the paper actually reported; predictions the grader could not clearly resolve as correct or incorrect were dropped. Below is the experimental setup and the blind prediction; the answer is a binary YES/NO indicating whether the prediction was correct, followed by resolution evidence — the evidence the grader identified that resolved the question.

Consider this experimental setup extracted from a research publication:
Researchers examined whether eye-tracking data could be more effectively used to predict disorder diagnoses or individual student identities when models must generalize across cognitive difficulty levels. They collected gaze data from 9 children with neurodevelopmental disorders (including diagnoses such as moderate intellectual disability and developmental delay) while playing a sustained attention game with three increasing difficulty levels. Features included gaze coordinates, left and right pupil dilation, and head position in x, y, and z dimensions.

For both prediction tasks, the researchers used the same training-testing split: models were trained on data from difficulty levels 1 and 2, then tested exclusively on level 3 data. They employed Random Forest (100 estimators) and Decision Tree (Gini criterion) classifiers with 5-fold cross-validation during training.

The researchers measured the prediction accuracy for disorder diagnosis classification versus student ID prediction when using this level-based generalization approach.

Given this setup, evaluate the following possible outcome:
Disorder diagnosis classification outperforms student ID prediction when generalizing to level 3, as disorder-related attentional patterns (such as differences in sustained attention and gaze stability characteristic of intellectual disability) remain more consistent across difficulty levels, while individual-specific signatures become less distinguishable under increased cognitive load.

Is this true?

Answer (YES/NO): YES